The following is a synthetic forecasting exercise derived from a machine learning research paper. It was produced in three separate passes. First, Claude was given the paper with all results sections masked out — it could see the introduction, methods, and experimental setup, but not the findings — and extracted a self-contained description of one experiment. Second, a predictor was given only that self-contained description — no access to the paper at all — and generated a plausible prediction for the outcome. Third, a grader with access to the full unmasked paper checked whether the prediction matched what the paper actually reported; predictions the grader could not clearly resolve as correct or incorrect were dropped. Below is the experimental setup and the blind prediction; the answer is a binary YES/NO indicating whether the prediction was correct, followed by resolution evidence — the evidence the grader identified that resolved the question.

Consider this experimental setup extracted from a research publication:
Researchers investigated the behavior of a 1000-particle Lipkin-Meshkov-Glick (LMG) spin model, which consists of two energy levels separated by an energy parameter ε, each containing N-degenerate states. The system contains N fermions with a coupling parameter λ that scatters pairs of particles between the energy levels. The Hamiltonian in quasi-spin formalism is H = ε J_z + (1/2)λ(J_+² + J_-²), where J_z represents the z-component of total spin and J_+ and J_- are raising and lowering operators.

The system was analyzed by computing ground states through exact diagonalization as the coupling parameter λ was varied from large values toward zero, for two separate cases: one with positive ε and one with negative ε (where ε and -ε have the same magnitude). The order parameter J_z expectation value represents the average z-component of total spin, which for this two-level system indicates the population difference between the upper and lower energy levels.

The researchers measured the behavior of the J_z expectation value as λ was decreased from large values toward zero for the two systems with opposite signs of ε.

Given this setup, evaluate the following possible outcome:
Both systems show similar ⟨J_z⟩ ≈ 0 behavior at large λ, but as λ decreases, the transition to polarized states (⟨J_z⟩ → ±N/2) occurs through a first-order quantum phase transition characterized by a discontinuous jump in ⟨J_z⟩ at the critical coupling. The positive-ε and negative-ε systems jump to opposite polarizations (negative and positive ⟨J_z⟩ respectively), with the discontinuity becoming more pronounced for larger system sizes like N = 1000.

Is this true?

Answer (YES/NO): NO